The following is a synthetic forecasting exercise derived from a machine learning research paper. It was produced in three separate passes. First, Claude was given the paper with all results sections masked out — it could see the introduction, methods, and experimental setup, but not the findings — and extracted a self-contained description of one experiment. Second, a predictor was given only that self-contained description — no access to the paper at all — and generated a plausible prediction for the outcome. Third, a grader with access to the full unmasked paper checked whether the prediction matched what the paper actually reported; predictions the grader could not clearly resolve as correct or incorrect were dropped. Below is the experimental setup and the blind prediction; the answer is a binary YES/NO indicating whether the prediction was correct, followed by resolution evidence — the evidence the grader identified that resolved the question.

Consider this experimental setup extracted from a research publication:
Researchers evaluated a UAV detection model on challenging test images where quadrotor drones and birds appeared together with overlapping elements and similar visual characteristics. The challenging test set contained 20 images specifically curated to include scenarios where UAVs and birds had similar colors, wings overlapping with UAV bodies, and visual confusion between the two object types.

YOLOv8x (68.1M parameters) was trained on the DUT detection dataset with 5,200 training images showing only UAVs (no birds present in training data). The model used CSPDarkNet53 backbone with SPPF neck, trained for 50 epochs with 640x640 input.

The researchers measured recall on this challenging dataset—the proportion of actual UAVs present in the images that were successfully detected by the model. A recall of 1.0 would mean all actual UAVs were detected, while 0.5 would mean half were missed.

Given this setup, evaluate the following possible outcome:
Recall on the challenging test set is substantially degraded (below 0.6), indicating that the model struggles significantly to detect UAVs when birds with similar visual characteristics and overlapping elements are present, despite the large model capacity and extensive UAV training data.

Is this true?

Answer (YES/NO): YES